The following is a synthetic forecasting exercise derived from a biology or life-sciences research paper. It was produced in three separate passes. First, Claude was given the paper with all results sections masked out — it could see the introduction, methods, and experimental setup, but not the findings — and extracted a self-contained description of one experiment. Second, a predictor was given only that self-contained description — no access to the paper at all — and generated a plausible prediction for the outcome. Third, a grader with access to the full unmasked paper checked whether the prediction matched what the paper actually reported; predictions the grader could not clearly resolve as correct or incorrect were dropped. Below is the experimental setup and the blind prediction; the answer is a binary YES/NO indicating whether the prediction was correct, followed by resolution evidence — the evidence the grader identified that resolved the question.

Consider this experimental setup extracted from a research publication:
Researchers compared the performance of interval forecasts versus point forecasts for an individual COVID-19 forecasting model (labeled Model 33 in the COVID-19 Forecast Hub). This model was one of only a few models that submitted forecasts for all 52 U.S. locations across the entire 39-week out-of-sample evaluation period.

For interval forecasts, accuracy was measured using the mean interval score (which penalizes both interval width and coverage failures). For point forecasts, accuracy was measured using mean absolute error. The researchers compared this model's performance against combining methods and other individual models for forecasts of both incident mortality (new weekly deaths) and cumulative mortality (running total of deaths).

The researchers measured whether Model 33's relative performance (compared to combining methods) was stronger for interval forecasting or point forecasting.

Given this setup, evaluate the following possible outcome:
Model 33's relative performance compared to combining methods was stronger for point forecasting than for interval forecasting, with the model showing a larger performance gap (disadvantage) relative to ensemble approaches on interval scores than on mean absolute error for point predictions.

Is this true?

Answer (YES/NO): YES